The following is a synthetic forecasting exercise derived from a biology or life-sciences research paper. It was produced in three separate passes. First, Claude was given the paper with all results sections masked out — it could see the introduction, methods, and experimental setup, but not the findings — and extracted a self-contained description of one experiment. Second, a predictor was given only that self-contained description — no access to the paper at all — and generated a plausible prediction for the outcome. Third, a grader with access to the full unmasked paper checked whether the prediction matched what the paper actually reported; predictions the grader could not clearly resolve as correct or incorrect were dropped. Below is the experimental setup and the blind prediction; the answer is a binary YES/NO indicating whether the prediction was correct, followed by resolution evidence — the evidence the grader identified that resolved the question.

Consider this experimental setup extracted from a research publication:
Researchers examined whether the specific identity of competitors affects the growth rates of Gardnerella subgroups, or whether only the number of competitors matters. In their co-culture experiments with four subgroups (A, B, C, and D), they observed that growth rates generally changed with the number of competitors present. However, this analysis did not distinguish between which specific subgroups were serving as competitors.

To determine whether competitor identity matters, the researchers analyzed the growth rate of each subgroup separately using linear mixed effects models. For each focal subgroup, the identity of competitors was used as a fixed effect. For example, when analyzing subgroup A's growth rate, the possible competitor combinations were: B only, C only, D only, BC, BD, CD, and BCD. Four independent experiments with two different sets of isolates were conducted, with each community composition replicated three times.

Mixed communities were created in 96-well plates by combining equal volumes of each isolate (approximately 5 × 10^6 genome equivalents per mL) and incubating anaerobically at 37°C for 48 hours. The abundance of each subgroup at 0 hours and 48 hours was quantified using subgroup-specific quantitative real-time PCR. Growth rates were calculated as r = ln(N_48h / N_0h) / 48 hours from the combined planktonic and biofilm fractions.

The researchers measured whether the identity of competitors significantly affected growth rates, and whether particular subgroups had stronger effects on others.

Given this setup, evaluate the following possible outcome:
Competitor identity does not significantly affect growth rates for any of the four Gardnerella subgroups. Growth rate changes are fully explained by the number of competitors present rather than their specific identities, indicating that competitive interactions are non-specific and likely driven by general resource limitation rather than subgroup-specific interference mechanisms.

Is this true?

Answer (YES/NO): NO